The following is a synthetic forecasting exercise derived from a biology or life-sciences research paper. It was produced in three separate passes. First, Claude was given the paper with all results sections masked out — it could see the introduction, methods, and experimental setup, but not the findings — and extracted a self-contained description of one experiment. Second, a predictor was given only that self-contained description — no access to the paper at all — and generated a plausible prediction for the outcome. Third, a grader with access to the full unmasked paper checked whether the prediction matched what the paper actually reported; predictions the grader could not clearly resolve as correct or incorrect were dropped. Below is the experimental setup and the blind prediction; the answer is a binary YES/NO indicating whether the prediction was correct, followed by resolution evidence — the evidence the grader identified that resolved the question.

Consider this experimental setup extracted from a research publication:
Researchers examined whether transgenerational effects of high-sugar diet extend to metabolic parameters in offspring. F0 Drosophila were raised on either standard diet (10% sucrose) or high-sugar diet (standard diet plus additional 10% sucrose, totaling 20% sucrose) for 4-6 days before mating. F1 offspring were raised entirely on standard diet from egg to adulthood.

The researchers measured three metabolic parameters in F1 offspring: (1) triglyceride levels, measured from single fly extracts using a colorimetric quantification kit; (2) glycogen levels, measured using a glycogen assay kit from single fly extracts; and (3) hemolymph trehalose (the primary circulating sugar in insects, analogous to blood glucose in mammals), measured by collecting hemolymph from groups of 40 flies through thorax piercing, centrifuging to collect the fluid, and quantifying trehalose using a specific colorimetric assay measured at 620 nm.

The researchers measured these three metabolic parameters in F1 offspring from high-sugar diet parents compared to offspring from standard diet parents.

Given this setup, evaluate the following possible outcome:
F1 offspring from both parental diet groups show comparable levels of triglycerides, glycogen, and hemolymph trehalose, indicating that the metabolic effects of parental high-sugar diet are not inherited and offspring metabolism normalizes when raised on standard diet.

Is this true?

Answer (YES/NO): NO